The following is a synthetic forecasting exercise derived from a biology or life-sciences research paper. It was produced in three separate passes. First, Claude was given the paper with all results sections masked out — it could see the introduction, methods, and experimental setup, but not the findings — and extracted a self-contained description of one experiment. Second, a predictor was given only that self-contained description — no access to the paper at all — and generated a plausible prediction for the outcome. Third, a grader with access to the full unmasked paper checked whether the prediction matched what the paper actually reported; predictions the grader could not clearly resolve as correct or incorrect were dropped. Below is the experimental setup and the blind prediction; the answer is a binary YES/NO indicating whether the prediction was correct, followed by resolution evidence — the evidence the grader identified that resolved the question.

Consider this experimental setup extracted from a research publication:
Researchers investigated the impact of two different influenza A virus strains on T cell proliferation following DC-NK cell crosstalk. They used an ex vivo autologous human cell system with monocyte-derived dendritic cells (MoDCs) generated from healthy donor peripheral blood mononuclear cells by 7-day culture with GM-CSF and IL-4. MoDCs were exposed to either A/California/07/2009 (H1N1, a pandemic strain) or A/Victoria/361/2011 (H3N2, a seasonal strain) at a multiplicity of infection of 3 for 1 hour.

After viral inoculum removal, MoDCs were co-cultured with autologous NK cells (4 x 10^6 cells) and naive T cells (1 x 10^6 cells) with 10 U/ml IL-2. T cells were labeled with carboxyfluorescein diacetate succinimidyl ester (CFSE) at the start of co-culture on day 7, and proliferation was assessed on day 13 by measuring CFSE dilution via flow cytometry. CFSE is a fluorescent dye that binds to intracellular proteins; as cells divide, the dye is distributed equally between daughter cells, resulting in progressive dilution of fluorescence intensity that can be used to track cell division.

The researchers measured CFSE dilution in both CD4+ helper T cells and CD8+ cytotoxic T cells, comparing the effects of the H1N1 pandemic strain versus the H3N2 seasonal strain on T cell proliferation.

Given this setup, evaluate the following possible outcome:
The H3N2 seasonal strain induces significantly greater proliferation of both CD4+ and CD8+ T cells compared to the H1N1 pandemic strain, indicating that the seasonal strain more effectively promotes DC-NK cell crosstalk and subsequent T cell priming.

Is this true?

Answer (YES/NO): NO